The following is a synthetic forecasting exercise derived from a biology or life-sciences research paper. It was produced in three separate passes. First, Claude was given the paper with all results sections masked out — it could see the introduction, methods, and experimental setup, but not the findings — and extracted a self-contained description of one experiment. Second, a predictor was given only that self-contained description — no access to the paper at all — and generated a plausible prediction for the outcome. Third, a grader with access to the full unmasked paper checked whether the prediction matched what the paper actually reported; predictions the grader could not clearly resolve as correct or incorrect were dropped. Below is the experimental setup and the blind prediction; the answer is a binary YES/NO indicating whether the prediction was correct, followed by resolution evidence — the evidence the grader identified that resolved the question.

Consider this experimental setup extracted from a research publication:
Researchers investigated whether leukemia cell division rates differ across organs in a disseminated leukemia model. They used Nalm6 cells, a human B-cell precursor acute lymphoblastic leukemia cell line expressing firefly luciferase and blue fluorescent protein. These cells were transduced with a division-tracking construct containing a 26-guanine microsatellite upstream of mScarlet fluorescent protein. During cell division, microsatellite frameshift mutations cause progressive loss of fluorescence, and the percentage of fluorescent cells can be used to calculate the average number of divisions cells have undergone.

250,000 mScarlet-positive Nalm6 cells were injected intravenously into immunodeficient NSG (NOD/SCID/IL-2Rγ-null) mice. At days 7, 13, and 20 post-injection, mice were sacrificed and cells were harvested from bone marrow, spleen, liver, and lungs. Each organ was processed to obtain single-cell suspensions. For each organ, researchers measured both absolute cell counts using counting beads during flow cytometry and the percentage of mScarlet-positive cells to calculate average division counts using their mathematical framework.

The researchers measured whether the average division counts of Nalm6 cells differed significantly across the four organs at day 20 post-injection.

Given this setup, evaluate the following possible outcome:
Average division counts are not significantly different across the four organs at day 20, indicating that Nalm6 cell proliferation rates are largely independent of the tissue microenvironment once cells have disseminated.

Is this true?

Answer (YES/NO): YES